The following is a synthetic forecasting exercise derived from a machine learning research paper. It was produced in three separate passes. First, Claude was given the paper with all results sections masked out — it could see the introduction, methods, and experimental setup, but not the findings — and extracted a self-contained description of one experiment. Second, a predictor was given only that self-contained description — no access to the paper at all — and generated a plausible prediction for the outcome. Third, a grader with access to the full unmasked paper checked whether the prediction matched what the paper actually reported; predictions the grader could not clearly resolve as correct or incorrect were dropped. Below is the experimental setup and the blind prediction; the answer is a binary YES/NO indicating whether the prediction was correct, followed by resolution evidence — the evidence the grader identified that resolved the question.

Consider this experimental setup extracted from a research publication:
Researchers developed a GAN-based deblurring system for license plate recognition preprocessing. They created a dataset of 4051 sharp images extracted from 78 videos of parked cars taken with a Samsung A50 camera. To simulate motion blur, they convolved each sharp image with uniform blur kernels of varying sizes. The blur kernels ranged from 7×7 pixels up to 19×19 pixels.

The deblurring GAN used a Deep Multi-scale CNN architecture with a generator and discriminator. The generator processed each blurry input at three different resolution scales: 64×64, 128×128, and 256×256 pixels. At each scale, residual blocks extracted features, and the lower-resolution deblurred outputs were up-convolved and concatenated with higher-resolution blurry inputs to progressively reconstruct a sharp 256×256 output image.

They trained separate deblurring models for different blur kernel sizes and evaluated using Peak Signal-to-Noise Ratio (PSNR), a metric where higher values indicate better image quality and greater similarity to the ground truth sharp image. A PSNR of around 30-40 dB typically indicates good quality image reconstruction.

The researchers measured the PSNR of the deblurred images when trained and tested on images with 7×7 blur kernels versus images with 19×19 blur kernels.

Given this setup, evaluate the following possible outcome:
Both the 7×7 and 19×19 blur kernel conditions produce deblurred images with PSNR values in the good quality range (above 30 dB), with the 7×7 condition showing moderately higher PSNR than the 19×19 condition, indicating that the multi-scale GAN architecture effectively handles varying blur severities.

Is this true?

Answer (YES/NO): NO